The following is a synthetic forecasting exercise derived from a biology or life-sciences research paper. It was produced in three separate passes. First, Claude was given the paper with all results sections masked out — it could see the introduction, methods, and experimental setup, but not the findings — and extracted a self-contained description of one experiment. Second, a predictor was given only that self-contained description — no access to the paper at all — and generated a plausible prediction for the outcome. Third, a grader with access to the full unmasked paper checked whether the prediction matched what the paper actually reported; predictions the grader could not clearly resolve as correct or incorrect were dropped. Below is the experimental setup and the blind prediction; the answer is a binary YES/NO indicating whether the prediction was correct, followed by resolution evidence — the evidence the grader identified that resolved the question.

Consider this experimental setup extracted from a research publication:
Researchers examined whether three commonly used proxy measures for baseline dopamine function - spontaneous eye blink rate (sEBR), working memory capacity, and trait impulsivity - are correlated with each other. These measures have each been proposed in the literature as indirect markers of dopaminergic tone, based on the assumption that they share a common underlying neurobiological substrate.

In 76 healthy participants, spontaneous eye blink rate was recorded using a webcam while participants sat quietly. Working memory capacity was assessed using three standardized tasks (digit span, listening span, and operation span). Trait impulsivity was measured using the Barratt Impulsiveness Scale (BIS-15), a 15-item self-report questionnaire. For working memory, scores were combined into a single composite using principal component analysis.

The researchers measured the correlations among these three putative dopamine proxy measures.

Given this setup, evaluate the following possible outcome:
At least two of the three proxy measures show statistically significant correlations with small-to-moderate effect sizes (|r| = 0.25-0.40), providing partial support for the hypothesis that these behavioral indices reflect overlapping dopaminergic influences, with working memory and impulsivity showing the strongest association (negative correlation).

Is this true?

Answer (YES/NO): NO